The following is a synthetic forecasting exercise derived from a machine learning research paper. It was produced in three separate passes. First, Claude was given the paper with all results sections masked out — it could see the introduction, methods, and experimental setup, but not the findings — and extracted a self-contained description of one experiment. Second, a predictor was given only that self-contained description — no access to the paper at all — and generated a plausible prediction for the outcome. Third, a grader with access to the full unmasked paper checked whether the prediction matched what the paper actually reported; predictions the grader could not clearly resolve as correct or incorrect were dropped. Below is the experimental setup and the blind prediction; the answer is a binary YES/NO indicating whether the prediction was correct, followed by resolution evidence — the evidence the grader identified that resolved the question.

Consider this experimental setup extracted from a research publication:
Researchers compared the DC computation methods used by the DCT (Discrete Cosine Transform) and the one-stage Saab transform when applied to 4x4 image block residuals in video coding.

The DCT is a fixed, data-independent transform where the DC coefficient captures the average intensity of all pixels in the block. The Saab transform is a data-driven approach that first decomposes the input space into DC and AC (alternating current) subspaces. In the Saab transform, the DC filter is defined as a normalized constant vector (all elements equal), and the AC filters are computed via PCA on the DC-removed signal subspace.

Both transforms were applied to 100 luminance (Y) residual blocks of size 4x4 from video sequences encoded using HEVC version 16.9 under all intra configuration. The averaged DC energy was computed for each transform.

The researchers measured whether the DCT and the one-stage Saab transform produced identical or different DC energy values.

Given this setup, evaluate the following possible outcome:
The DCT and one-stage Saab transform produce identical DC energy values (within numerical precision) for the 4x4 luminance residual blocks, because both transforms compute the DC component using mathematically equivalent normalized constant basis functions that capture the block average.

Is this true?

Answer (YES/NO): YES